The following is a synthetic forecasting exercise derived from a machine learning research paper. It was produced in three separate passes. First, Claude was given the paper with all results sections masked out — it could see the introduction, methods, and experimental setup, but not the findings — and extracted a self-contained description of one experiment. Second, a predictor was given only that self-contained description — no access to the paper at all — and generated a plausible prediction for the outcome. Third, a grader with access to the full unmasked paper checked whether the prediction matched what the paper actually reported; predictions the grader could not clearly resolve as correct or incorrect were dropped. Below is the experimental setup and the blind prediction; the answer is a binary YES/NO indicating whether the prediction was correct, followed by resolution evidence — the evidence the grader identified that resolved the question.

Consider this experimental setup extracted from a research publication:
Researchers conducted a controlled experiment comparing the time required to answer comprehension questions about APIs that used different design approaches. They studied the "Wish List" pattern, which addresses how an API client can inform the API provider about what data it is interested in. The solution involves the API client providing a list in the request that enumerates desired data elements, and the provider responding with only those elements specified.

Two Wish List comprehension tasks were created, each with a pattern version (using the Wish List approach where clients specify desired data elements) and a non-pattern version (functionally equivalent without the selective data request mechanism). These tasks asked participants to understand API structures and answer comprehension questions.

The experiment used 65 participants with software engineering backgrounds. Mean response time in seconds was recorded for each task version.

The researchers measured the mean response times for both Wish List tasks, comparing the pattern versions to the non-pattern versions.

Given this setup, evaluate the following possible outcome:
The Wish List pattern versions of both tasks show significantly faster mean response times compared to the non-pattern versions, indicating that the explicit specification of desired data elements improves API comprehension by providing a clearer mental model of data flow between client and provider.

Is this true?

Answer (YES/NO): YES